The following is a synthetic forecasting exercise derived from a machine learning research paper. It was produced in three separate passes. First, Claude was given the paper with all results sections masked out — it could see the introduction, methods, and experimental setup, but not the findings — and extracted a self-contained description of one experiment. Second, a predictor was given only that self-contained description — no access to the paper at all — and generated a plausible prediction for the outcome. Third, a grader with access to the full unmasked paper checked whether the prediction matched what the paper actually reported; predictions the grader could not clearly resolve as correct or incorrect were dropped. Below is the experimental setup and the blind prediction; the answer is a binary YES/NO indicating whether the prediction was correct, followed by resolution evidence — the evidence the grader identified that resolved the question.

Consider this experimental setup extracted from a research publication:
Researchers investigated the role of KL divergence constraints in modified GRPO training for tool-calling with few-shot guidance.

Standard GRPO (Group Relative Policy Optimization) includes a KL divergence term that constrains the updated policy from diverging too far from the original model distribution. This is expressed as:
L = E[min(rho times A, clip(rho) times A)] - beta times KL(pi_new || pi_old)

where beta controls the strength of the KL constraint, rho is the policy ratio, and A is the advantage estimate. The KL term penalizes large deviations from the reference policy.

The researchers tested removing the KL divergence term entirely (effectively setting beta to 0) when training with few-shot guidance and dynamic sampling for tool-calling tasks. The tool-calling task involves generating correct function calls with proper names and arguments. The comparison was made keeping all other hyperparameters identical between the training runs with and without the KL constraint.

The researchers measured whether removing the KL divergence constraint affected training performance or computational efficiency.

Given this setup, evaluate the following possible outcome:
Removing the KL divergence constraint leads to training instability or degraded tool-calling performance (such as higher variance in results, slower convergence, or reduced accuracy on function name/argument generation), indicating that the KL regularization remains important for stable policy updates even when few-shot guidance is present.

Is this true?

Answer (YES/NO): NO